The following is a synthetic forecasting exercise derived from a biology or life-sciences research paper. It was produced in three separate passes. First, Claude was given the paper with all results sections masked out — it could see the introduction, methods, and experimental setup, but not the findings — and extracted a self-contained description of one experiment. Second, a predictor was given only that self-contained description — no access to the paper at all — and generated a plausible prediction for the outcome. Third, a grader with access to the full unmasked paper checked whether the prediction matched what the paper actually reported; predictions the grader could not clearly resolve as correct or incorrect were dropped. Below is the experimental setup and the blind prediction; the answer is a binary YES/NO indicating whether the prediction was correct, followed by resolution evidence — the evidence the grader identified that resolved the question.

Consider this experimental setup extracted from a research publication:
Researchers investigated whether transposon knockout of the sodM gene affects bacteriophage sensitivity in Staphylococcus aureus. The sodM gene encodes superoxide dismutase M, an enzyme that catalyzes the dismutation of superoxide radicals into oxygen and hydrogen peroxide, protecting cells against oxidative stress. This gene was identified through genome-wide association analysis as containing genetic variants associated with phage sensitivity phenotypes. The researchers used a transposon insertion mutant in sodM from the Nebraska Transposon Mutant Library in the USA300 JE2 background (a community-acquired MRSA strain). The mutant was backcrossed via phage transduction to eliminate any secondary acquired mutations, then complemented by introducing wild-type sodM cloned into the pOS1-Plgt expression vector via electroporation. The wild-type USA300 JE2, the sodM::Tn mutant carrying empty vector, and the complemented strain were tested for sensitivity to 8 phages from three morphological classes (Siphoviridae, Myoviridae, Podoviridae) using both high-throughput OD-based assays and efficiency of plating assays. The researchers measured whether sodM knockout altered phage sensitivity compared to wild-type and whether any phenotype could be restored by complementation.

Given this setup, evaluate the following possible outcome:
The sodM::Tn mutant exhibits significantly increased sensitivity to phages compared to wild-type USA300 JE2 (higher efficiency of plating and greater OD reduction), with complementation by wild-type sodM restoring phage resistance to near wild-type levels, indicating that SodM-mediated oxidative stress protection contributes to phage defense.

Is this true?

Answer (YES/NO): NO